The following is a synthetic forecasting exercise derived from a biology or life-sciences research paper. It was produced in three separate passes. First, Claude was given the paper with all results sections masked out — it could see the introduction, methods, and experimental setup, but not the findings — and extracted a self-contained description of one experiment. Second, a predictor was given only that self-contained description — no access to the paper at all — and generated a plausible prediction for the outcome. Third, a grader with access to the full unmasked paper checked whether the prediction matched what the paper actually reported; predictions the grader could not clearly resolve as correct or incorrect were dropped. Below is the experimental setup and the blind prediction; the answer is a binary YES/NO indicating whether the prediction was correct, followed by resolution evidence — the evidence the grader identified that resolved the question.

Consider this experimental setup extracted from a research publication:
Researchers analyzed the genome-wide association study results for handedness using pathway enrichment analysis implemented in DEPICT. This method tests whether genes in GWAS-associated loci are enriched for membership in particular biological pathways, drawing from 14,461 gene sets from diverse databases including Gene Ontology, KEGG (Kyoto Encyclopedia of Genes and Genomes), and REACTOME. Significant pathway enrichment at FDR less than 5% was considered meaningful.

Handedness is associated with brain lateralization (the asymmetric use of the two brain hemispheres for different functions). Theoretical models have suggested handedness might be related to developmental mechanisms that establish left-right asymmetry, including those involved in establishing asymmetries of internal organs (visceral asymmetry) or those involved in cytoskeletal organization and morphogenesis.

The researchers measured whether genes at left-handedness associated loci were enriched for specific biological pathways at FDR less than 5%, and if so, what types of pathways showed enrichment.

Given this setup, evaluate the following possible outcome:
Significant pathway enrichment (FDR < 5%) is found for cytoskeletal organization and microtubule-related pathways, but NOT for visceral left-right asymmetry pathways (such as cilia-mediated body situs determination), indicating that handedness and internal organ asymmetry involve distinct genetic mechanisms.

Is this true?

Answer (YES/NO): YES